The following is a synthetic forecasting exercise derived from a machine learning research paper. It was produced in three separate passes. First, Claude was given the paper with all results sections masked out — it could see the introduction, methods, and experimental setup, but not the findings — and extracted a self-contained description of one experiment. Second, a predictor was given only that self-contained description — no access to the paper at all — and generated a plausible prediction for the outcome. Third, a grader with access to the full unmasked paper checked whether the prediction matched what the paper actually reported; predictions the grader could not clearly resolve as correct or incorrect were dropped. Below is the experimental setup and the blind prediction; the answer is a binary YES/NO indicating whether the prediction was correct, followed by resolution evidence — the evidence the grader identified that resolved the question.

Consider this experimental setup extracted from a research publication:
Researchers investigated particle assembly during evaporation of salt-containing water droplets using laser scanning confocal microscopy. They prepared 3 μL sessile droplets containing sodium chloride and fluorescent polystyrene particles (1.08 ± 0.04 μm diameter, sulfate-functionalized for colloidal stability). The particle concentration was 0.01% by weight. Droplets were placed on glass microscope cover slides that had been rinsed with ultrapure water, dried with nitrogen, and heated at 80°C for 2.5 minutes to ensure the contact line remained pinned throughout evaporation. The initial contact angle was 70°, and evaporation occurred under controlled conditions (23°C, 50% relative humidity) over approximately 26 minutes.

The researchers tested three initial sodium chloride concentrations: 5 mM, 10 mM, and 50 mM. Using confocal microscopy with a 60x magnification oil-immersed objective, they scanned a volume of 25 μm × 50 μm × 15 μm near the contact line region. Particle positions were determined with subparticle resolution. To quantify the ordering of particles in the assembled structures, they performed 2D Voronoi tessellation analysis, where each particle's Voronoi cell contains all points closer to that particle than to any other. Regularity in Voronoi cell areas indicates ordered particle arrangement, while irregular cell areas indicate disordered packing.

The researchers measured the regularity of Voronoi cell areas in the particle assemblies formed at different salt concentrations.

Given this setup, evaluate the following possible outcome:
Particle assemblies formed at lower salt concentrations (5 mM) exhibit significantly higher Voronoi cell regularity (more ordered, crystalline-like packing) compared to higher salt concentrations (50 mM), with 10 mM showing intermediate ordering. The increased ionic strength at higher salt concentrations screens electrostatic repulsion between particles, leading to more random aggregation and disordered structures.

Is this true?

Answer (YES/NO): NO